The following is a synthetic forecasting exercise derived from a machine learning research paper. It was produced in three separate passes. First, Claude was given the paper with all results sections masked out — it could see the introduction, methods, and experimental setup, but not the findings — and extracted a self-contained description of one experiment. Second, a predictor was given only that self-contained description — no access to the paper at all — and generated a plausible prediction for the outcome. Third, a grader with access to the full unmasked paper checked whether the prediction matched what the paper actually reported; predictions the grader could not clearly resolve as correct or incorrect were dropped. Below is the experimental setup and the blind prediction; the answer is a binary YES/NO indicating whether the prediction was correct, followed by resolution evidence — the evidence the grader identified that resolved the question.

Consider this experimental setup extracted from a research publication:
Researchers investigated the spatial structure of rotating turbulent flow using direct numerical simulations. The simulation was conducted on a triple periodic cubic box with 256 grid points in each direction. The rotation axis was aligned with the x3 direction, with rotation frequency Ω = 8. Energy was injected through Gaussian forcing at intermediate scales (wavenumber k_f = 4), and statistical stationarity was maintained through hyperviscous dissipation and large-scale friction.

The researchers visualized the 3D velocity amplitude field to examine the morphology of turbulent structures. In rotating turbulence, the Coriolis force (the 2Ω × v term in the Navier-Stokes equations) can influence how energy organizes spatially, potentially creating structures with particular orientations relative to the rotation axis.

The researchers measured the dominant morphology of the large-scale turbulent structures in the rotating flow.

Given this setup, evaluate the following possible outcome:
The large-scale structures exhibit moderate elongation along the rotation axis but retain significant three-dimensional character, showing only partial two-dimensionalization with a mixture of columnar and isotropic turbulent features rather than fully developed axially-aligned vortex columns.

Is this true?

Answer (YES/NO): NO